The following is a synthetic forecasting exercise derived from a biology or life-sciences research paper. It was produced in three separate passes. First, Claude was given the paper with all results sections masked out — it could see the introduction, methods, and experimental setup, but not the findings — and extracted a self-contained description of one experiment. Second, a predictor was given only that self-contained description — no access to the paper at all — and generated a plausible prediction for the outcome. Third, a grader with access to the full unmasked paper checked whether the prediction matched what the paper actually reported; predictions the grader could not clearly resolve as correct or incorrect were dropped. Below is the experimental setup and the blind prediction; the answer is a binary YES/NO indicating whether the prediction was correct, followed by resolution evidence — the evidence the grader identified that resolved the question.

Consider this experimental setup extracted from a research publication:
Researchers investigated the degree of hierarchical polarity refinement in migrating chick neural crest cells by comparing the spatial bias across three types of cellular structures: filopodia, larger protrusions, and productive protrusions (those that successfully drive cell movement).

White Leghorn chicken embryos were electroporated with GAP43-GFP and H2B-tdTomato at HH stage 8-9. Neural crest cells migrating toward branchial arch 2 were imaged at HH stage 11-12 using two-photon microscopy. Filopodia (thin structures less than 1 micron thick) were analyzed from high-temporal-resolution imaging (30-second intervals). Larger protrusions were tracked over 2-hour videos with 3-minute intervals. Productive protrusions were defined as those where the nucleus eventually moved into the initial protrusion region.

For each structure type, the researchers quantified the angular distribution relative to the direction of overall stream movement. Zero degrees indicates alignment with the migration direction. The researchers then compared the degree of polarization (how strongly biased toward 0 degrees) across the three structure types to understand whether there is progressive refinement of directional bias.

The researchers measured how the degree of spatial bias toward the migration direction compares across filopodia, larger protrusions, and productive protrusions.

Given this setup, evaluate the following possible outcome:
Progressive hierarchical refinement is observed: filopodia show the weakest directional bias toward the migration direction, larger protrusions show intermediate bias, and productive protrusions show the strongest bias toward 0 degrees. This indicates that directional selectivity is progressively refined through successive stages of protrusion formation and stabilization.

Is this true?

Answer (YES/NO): YES